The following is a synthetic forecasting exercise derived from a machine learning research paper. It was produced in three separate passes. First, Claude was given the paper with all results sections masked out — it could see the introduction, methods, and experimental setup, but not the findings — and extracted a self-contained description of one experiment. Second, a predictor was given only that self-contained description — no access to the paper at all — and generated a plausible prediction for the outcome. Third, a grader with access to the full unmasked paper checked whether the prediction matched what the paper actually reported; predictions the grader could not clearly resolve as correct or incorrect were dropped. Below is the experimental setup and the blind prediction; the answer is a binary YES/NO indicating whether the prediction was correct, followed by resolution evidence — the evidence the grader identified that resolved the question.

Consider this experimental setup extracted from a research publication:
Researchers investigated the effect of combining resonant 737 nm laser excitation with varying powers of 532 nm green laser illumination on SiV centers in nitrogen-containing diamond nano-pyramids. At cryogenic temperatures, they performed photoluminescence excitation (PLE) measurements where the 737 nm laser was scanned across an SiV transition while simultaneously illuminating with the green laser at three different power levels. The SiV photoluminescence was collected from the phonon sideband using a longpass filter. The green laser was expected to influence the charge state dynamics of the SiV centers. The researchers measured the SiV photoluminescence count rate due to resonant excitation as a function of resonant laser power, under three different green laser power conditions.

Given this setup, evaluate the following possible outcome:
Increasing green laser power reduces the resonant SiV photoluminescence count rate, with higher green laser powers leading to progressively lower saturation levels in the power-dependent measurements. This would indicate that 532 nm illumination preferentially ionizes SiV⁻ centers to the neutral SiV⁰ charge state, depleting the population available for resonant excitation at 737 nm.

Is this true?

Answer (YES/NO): NO